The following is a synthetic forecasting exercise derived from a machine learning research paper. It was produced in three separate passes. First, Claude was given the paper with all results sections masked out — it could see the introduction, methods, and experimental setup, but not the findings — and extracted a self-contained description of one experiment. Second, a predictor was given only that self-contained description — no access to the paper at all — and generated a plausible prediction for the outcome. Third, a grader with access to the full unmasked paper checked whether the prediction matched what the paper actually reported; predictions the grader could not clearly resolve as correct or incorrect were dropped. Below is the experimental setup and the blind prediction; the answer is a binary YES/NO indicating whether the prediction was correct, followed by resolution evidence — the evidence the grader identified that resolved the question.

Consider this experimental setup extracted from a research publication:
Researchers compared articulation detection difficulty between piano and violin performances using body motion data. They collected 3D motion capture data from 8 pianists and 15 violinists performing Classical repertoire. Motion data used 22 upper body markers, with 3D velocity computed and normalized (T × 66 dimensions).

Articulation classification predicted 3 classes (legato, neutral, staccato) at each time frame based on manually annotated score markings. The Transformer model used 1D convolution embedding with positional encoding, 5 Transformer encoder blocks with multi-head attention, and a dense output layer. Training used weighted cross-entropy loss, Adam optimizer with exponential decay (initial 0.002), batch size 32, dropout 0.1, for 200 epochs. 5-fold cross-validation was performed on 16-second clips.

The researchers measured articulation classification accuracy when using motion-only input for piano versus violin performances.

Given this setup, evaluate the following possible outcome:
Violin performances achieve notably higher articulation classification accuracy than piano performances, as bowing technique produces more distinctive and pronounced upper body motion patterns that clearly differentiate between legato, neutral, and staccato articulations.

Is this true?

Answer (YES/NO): YES